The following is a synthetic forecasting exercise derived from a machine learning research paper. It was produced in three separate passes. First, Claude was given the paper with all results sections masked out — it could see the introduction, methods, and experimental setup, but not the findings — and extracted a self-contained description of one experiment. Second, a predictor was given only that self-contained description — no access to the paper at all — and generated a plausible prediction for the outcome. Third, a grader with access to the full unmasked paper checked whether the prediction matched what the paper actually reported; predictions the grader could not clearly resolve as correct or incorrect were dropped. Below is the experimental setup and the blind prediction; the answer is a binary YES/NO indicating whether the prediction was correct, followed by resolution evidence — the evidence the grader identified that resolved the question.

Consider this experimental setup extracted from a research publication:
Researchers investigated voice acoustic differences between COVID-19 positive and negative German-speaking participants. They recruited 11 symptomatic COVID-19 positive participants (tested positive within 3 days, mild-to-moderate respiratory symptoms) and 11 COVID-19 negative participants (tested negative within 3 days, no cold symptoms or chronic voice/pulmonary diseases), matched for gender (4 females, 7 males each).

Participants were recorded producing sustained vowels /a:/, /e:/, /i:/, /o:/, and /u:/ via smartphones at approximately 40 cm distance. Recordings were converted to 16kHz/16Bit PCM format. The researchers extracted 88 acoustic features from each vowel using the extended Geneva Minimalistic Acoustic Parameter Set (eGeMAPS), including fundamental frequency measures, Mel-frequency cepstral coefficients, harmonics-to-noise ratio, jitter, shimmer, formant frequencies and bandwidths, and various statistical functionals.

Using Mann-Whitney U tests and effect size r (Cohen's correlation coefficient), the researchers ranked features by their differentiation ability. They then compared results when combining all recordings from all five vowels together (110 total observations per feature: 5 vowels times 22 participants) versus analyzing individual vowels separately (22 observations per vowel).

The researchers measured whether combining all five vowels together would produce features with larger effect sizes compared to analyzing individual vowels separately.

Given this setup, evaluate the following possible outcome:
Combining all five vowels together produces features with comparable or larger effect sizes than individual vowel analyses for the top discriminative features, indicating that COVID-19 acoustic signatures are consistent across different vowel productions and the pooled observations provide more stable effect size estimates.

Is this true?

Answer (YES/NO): NO